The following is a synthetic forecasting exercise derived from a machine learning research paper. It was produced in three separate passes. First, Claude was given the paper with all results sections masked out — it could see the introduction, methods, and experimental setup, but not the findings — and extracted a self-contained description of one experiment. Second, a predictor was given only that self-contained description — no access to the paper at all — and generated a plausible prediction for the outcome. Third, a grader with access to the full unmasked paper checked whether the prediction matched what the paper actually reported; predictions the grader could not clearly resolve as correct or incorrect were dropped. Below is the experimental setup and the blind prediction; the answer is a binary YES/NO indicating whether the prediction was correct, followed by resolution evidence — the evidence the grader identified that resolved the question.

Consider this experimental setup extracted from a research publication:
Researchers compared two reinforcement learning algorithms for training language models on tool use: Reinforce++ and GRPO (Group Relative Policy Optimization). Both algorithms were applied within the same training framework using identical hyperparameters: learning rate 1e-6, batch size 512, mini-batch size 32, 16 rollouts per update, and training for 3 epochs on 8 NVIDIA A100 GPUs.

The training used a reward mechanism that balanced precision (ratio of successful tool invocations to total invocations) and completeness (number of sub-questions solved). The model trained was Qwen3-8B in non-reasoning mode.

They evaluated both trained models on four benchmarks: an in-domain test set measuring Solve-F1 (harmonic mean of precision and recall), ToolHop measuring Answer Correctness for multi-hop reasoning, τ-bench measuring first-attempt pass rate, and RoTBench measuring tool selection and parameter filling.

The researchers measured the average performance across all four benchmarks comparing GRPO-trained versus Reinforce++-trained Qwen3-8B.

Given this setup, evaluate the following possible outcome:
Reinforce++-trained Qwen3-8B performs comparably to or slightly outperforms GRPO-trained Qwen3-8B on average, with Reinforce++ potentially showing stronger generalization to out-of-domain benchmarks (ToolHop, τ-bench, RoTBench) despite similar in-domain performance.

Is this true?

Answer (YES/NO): NO